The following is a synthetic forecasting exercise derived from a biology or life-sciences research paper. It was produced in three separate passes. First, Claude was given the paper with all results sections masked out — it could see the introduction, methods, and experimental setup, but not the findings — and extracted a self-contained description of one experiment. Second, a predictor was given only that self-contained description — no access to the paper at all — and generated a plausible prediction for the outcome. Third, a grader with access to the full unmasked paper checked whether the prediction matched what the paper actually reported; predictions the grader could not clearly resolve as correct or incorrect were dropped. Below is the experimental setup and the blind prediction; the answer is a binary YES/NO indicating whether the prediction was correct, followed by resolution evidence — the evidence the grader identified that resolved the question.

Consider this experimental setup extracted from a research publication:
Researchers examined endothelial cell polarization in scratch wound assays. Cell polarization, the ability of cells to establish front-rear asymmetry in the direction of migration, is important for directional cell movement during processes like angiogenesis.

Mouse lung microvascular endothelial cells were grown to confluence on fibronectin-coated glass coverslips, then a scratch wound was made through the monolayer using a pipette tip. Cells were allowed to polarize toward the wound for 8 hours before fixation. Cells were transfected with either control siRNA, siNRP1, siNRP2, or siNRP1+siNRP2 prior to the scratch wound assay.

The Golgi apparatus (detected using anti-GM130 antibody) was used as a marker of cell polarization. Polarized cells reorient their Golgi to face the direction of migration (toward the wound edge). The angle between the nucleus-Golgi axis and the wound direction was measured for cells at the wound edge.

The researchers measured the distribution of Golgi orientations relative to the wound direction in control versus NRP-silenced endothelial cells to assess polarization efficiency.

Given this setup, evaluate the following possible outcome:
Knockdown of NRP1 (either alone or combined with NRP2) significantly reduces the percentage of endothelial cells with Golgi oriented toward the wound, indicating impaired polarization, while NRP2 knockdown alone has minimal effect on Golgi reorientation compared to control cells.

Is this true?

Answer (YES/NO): NO